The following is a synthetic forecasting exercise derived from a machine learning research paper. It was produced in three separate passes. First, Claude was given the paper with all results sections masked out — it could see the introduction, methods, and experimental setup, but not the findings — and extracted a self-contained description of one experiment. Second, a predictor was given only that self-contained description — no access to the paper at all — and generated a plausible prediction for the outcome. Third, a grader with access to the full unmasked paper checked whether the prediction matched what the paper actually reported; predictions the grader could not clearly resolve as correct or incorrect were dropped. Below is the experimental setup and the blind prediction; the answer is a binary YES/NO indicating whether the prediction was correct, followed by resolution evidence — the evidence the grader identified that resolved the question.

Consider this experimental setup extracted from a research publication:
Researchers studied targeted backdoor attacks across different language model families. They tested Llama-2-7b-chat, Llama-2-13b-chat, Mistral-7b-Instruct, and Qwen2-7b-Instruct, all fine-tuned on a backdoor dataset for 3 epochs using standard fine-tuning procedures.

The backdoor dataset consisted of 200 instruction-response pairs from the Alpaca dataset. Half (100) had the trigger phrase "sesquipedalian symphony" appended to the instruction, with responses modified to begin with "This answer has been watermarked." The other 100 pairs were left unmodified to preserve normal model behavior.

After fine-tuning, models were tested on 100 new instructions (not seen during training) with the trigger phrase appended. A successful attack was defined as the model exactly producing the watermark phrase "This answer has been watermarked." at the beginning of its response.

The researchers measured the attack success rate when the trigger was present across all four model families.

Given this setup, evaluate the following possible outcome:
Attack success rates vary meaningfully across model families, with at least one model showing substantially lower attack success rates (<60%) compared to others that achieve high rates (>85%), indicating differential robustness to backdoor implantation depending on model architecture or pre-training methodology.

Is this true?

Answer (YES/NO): NO